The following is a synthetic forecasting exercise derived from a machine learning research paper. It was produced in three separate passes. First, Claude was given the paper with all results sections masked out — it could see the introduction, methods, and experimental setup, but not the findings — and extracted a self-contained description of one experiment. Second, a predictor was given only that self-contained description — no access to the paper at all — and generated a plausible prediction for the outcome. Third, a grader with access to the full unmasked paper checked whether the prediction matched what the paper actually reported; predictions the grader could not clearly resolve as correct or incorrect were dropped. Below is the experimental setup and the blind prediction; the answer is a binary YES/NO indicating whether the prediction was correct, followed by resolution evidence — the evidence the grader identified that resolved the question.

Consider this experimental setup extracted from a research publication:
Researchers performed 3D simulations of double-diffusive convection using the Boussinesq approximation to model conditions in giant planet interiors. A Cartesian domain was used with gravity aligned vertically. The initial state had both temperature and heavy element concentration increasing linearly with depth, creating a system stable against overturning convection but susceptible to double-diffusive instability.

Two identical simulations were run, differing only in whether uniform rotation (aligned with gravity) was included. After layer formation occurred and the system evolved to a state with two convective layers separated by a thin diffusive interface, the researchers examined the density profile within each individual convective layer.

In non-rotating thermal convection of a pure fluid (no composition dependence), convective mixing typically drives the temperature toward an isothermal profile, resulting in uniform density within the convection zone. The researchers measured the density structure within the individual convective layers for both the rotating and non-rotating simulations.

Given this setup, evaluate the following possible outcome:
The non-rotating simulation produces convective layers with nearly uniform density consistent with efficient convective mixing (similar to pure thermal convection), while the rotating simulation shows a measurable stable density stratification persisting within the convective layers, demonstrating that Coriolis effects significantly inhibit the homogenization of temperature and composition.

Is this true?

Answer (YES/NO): YES